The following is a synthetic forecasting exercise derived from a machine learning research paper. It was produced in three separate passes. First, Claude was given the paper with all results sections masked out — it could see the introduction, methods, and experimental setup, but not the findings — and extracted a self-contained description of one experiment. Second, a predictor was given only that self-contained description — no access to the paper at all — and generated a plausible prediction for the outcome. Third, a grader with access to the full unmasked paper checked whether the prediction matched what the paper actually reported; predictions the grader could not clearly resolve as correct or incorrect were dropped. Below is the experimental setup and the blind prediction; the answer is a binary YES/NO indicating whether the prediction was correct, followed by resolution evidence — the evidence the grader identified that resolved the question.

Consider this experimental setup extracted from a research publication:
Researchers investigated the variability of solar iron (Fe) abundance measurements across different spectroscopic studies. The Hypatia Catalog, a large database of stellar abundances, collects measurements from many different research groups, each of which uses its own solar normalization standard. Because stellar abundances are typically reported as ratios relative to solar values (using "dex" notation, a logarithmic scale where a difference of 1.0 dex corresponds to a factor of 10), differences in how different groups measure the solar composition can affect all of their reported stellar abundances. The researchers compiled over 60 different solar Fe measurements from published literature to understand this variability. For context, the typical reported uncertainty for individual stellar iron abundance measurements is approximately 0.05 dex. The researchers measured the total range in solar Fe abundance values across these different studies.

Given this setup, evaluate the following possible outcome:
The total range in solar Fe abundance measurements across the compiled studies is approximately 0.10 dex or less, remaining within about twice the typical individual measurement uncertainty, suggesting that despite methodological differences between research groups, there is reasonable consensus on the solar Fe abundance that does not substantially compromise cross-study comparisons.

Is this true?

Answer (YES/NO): NO